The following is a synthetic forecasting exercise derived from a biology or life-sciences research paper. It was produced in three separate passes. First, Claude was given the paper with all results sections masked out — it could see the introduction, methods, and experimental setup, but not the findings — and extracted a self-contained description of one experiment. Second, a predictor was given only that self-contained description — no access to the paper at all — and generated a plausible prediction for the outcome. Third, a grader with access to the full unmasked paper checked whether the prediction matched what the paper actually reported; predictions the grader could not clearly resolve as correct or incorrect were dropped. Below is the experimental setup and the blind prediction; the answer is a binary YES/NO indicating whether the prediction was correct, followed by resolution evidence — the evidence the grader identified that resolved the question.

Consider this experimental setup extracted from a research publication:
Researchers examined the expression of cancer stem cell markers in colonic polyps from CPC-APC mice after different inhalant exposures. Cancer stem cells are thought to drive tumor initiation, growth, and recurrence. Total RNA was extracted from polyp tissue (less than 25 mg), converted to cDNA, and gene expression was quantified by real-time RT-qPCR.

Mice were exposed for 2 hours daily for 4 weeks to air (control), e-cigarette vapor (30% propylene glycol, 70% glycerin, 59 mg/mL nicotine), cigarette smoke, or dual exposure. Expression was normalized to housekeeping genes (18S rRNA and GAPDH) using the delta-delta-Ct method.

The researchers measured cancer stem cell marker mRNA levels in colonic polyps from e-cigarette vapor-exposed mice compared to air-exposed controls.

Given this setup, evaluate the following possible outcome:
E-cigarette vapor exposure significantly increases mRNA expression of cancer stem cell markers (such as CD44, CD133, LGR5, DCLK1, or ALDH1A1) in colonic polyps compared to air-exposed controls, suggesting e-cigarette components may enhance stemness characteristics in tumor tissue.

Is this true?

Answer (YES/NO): YES